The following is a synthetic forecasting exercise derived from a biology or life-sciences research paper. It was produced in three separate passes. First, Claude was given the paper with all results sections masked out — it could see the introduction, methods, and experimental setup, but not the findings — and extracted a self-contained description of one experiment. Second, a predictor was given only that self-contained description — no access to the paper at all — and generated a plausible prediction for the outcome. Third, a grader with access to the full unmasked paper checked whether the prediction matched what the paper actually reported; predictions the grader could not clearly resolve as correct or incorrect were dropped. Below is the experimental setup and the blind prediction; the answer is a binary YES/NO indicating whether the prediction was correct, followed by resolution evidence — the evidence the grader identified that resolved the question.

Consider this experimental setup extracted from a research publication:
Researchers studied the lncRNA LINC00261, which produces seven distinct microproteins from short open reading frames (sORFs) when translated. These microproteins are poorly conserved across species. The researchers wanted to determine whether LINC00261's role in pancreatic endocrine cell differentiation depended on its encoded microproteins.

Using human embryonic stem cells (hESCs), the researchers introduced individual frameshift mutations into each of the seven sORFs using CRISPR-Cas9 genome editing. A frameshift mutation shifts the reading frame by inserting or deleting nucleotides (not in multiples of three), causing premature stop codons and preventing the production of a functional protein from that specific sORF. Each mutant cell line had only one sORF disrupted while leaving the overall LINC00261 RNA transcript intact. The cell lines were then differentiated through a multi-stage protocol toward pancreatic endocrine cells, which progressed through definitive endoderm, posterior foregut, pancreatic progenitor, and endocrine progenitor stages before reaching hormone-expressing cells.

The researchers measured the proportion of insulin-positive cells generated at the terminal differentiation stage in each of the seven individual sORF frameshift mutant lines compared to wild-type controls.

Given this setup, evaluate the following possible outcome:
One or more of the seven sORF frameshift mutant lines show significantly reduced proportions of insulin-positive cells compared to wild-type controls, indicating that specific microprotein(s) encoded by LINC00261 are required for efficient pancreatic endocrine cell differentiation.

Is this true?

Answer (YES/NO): NO